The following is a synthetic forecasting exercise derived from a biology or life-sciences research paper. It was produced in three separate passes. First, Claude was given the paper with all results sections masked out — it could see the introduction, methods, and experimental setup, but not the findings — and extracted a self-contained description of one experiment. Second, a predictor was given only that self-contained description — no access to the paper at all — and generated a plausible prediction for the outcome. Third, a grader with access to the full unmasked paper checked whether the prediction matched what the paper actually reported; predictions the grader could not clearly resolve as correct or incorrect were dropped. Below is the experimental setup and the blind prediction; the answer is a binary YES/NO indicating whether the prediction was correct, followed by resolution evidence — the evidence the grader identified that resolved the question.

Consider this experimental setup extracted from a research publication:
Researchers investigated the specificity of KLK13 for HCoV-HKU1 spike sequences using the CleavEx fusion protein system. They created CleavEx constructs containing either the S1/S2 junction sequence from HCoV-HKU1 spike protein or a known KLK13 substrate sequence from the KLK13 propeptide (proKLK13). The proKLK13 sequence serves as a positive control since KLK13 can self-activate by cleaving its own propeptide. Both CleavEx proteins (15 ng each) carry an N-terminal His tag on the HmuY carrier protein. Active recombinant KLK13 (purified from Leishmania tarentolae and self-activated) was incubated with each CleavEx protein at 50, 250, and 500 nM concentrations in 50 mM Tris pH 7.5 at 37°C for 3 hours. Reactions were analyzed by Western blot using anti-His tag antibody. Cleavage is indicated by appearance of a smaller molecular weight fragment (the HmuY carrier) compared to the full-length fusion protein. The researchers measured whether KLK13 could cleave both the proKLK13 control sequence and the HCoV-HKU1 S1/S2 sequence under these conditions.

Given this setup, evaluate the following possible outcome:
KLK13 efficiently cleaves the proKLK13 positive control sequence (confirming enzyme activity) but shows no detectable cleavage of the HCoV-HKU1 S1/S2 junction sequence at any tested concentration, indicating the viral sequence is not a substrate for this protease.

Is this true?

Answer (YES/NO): NO